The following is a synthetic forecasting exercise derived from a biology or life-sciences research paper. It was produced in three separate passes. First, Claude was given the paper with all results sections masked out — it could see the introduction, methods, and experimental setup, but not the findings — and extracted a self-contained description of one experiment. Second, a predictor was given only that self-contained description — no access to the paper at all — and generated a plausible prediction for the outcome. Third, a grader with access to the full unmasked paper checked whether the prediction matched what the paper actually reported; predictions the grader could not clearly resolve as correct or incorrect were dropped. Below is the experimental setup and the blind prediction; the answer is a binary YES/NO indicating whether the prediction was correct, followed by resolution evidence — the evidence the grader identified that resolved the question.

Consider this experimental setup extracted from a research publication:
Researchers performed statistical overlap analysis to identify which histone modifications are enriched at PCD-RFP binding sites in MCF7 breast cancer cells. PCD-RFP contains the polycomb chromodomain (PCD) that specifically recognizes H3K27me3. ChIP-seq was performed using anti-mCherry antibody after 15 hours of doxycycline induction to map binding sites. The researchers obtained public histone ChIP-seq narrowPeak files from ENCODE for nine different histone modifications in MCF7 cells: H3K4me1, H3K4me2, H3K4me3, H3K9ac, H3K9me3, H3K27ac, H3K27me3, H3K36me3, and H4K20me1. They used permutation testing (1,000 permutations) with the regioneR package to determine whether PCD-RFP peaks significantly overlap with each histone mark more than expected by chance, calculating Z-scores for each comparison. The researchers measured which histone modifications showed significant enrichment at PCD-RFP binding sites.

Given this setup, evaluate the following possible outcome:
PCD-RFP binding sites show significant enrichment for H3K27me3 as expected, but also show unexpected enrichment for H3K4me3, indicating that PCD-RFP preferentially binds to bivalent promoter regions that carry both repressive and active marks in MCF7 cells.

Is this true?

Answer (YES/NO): NO